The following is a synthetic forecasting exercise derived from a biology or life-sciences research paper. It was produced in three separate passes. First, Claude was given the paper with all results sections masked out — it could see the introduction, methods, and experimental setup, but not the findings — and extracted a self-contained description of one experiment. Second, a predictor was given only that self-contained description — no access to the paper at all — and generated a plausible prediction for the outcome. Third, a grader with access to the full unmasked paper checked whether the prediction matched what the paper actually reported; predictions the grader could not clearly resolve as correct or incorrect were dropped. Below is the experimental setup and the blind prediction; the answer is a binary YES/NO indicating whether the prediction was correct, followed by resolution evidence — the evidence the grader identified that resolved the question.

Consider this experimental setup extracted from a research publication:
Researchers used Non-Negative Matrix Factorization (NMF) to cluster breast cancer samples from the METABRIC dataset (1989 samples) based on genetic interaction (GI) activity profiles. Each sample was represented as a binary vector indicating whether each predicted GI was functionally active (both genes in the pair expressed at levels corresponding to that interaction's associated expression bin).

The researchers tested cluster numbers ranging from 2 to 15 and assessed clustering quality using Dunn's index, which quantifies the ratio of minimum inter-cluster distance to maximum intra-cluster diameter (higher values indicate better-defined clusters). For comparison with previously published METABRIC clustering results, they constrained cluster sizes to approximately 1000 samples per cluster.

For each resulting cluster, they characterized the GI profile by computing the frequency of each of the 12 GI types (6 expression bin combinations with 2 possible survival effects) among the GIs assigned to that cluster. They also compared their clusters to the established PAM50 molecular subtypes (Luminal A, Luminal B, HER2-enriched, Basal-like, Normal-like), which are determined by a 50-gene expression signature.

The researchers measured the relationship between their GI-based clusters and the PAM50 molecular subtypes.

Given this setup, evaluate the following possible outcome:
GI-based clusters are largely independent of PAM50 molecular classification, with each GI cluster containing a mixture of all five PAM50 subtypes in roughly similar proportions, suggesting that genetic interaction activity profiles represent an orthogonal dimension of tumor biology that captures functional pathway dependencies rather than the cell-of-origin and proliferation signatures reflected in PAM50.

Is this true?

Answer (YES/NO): NO